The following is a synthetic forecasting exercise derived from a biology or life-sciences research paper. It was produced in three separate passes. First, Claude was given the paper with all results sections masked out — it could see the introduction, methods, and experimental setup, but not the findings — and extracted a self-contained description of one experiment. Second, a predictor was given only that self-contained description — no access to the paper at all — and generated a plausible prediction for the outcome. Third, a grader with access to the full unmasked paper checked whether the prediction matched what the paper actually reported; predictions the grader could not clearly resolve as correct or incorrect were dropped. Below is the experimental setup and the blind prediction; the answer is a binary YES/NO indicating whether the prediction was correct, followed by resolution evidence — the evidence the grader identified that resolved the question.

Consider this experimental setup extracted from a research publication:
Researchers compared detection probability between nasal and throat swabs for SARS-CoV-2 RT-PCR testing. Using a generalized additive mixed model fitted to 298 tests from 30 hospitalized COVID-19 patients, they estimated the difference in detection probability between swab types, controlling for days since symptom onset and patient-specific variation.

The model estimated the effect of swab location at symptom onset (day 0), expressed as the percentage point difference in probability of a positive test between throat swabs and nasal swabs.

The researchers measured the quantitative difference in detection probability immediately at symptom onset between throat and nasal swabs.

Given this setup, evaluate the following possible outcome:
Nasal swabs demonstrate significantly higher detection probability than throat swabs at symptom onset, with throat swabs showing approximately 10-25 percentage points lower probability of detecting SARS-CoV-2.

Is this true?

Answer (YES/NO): NO